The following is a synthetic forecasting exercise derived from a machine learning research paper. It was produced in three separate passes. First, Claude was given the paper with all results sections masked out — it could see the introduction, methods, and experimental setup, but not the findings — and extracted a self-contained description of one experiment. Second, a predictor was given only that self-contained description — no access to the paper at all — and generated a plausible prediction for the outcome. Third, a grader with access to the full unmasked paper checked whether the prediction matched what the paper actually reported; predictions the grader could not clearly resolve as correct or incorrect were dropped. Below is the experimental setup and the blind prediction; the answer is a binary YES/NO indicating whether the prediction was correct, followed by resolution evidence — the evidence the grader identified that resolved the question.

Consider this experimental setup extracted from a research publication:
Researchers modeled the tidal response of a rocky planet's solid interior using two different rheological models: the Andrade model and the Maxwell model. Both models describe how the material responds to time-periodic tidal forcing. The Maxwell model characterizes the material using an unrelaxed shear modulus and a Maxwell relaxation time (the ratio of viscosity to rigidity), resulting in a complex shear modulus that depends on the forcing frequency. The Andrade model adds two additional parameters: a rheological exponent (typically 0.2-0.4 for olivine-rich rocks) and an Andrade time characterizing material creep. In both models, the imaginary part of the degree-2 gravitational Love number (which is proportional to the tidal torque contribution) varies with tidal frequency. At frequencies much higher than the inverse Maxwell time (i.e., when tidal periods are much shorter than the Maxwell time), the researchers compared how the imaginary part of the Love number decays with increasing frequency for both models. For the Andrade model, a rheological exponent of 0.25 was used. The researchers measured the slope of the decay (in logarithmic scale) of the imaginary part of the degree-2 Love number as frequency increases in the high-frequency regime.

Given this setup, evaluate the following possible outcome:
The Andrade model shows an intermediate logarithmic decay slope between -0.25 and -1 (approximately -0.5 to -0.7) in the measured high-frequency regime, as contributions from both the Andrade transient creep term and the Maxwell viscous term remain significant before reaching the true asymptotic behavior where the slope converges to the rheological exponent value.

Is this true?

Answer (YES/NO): NO